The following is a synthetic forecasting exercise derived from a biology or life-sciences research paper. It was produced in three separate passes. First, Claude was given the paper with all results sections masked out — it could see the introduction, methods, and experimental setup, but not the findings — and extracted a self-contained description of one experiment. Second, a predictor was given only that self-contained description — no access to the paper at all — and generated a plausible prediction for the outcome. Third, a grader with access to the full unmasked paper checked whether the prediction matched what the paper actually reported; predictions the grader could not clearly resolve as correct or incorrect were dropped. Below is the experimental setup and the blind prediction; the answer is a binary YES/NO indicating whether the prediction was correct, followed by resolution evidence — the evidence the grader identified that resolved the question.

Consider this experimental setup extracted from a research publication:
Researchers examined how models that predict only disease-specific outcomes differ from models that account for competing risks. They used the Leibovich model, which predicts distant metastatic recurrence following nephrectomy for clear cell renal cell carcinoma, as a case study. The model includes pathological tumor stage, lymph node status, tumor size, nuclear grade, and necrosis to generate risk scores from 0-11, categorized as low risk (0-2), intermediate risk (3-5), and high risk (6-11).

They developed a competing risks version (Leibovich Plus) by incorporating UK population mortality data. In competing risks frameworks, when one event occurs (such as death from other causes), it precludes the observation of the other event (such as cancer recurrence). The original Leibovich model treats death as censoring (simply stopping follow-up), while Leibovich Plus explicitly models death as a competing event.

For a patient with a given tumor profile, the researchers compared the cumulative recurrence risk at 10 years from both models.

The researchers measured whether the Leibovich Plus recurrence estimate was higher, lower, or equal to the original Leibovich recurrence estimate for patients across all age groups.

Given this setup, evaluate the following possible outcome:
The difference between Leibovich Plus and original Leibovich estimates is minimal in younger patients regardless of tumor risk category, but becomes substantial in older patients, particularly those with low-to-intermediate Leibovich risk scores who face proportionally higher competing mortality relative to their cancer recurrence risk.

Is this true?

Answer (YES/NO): NO